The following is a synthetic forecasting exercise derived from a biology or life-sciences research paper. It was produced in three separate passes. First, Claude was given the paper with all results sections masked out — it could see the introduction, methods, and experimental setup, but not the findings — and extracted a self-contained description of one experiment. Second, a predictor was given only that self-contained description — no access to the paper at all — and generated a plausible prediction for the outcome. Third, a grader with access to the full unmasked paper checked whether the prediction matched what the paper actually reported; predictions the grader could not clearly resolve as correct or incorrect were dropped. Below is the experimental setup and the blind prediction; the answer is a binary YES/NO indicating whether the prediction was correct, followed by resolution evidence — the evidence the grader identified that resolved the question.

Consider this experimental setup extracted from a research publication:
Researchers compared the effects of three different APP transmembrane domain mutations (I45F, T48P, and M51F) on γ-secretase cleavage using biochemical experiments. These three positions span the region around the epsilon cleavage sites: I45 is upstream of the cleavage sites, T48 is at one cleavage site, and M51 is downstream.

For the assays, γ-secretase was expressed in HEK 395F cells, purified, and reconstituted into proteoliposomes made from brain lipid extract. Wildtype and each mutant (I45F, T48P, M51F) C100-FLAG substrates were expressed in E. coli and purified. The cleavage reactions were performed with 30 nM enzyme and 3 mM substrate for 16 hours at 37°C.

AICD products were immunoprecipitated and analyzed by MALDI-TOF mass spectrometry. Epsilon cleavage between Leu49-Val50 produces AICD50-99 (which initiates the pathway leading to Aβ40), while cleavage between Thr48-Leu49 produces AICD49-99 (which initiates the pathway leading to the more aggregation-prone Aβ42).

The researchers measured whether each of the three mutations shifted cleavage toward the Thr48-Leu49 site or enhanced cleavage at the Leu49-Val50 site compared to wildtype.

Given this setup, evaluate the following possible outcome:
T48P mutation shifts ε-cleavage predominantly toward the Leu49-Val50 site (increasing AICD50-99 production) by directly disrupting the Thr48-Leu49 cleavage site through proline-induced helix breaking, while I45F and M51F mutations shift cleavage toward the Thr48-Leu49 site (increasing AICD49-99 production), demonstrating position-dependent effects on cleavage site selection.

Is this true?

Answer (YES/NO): NO